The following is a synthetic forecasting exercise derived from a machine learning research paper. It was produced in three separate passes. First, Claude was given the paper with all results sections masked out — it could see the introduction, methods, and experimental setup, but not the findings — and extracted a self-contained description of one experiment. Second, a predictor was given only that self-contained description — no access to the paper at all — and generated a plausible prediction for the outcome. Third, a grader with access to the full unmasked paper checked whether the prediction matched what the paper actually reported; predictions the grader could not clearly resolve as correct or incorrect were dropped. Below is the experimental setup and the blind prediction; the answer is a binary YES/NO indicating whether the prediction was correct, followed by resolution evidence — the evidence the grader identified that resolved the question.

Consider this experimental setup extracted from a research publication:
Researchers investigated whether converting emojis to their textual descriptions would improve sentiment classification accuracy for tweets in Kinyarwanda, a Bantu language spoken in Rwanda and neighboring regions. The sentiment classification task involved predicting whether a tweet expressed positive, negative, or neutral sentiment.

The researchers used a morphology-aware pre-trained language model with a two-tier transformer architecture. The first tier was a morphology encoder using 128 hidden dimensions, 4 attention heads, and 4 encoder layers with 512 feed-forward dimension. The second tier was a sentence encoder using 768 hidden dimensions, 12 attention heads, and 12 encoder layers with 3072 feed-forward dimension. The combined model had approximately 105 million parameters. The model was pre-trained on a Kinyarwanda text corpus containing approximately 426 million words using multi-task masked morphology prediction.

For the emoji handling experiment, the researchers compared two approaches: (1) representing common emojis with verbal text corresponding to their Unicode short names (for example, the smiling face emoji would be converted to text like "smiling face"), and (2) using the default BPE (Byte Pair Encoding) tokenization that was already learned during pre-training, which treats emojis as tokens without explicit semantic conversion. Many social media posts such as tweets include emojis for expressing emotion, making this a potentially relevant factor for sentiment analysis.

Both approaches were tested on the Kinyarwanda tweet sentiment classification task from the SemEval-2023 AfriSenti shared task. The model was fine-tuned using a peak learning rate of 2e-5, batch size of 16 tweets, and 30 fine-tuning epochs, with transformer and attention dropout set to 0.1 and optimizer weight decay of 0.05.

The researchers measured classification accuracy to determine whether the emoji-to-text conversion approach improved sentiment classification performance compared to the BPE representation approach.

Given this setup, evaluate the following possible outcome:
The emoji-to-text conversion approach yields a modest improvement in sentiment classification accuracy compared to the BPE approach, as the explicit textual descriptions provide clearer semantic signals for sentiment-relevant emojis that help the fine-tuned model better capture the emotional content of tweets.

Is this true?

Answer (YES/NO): NO